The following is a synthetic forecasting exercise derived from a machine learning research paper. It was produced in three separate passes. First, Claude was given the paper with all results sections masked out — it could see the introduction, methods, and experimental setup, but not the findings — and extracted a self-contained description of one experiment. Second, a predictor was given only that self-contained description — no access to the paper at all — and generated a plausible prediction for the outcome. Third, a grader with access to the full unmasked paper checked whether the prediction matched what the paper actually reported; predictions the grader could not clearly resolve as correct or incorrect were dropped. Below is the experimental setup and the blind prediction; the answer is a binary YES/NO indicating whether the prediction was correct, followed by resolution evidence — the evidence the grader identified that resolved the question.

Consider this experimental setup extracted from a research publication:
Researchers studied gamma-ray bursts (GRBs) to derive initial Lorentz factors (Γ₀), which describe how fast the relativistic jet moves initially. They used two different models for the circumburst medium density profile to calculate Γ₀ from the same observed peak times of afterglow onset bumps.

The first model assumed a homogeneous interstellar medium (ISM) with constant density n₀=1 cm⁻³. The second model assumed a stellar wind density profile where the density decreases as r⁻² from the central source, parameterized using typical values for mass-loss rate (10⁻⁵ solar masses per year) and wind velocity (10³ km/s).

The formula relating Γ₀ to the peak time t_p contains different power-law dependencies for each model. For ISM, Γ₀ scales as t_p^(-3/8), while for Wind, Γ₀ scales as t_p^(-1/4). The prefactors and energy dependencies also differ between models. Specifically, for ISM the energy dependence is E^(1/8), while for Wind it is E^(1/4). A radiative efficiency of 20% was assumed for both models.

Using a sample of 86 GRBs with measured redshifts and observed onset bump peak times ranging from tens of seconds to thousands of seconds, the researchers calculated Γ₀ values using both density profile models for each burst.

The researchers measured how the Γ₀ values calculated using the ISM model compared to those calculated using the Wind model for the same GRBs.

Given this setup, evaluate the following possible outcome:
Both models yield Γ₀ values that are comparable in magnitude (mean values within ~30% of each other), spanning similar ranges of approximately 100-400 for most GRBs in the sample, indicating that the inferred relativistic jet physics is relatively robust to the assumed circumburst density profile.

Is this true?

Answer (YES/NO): NO